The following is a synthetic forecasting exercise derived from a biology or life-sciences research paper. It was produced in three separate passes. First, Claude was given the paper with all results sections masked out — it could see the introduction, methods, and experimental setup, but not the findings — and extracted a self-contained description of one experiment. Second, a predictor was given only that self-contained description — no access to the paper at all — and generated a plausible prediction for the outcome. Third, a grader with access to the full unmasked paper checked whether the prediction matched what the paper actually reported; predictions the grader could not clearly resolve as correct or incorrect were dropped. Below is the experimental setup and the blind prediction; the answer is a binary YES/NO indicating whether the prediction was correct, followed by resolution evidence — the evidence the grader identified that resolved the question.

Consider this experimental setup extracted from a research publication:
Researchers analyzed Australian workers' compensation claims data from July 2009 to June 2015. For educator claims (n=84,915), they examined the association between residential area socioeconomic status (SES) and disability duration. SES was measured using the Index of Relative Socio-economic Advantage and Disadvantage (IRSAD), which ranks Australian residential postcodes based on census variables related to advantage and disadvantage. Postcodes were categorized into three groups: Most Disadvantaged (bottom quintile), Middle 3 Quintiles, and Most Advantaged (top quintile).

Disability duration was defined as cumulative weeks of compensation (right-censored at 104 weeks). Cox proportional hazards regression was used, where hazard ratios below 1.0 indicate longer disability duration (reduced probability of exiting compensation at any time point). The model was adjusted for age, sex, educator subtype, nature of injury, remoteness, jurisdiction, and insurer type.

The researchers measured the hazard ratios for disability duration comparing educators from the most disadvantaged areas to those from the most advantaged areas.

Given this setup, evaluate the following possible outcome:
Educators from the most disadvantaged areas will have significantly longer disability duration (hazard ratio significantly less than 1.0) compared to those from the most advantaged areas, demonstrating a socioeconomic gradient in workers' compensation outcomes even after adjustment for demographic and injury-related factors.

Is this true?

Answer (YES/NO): NO